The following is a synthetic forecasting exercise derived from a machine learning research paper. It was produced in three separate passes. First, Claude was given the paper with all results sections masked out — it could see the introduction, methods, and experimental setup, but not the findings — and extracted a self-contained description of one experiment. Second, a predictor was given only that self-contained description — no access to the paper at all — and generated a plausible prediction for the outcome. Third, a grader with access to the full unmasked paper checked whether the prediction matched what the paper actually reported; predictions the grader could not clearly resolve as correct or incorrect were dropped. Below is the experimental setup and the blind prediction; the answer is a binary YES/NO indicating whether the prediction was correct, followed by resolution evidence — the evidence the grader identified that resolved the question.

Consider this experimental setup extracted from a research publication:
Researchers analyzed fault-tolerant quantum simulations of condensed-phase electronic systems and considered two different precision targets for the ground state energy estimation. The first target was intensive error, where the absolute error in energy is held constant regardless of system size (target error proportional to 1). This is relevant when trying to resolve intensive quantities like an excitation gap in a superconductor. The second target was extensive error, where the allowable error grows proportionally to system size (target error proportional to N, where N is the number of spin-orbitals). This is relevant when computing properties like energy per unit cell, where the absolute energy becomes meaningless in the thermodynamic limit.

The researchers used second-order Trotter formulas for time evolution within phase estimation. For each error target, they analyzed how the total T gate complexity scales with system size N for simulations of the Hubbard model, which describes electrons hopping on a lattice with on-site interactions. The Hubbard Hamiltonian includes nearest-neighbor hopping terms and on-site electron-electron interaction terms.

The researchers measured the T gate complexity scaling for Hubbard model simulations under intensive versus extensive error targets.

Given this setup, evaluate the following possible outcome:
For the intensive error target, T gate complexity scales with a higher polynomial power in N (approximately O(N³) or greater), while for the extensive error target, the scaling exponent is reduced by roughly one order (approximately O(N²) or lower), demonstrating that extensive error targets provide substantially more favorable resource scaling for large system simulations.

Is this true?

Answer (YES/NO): NO